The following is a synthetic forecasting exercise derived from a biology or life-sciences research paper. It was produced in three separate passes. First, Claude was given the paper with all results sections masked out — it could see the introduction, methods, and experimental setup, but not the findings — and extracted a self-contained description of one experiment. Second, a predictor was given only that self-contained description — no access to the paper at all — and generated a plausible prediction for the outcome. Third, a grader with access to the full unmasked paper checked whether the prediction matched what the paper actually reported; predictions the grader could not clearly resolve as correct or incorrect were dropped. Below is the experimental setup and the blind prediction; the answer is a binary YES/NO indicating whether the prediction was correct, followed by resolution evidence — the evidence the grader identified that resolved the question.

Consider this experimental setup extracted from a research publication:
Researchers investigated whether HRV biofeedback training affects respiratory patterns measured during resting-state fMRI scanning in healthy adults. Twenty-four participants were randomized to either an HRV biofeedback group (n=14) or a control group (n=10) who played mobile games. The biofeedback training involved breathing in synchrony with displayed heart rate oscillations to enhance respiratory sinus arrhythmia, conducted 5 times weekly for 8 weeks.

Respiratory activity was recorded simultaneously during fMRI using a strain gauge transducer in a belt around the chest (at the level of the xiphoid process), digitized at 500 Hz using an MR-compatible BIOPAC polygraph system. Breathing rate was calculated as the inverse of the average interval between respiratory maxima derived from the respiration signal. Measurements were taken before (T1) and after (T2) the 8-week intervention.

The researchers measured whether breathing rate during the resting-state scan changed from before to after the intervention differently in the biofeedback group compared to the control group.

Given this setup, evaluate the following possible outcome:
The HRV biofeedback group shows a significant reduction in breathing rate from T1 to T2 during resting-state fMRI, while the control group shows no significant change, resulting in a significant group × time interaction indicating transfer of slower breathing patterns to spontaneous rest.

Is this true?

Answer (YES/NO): NO